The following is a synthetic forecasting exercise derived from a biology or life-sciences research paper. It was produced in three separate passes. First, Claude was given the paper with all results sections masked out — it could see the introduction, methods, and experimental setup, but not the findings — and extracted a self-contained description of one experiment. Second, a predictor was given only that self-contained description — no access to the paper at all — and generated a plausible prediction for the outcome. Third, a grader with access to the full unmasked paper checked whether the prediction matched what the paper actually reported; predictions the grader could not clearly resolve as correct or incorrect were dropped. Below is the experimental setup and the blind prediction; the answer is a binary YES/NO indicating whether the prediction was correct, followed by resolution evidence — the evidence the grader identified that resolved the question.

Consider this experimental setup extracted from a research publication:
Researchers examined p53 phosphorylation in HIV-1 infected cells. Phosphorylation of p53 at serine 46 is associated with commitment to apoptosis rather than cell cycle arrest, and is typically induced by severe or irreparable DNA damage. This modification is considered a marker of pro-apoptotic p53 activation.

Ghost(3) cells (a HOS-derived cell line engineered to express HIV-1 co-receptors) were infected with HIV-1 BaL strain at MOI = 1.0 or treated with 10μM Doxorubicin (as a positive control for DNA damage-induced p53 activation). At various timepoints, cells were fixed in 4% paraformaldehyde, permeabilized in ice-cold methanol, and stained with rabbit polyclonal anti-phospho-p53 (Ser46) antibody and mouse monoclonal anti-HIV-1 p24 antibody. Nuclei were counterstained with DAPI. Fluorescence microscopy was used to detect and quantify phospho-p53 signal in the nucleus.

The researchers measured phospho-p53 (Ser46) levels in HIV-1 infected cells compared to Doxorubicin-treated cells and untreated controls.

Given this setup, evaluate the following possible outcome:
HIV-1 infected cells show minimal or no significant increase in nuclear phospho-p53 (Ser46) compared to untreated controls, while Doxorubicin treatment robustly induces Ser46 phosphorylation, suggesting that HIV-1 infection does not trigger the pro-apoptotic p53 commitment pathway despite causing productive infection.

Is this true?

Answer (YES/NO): YES